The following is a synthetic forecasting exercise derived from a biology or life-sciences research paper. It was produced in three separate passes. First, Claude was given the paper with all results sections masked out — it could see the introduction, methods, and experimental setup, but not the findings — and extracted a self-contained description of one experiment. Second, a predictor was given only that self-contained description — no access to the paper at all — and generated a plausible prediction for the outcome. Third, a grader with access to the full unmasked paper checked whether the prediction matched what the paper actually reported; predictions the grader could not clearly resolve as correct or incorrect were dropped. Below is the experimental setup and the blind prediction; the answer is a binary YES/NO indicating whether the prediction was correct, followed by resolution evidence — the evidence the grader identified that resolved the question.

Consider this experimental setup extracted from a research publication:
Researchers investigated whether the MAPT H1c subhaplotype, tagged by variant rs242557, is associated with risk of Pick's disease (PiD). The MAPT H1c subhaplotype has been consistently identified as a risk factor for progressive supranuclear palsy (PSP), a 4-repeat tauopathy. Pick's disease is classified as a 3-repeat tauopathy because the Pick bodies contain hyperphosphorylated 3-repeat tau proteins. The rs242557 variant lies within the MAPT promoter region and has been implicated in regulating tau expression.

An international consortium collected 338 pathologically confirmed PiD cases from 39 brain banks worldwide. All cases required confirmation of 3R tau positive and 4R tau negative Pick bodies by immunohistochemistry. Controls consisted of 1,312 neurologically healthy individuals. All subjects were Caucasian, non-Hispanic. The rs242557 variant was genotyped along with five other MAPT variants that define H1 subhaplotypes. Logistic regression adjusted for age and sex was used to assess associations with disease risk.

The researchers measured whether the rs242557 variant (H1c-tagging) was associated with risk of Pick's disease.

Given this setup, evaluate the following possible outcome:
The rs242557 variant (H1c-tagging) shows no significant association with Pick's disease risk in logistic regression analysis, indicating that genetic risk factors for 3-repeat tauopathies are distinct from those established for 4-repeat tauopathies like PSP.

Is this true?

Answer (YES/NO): YES